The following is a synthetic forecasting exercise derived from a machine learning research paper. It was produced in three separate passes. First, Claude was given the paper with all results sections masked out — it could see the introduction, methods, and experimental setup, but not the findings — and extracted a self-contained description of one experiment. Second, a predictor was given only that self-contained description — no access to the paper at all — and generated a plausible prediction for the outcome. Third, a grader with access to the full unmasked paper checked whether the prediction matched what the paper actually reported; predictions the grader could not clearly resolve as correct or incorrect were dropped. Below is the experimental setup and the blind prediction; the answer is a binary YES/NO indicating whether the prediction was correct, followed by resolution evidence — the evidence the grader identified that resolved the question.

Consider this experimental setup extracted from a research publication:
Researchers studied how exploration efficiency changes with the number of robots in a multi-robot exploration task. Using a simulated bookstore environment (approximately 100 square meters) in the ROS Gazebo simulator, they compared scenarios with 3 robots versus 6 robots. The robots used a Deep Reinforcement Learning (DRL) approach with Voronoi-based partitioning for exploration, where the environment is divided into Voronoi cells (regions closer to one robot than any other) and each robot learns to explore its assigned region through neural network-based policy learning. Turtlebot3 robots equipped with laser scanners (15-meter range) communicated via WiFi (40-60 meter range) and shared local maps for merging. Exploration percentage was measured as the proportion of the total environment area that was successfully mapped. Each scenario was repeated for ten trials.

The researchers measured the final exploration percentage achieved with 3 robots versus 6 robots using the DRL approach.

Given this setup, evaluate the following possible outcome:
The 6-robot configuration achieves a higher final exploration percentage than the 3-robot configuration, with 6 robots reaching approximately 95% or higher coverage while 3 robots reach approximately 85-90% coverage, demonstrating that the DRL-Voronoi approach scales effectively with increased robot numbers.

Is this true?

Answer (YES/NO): NO